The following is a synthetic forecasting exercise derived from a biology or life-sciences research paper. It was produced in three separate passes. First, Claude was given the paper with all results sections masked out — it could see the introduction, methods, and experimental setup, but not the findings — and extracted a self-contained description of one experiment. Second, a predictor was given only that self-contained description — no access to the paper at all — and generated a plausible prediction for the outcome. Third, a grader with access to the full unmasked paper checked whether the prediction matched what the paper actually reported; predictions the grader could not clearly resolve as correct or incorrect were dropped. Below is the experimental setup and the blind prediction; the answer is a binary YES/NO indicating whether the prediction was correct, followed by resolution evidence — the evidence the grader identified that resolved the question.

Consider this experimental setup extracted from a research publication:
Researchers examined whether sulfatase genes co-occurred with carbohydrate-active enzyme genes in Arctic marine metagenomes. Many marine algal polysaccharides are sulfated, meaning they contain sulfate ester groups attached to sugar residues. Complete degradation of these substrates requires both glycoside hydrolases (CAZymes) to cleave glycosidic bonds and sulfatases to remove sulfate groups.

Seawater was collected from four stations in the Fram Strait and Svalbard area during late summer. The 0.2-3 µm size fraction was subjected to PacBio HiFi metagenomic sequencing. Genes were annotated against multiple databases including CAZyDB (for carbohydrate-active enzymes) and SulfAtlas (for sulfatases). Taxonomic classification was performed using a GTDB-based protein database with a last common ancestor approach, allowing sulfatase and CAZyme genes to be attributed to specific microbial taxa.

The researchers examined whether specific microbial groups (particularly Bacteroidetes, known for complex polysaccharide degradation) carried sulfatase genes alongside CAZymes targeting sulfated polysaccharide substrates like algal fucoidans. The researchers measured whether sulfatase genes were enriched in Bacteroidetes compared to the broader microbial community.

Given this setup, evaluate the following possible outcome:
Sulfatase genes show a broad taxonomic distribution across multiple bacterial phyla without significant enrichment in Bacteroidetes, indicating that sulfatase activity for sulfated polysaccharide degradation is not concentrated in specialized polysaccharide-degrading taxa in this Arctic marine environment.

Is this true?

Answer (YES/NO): NO